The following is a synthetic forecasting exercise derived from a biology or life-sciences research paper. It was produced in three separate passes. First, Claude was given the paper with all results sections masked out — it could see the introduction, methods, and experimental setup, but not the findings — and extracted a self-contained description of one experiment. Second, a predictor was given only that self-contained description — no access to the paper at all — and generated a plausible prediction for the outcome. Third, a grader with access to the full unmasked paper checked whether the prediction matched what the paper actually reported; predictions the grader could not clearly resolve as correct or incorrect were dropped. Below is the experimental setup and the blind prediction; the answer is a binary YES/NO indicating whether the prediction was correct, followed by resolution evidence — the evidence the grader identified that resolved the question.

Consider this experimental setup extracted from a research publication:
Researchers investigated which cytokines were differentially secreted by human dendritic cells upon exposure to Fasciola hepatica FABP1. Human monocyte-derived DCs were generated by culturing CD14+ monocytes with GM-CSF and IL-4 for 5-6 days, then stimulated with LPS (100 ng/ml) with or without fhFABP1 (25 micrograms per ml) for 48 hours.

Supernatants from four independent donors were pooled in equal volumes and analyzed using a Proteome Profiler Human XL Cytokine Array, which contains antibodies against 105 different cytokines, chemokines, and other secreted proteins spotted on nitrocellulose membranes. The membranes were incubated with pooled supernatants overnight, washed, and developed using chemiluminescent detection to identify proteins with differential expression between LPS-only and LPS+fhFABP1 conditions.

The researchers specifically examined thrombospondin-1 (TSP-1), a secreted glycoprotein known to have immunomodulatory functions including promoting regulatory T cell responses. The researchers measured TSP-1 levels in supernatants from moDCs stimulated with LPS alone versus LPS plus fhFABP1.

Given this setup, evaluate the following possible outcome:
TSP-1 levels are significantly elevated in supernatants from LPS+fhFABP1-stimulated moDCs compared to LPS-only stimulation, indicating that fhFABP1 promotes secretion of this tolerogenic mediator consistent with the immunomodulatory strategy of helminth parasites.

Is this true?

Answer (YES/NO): YES